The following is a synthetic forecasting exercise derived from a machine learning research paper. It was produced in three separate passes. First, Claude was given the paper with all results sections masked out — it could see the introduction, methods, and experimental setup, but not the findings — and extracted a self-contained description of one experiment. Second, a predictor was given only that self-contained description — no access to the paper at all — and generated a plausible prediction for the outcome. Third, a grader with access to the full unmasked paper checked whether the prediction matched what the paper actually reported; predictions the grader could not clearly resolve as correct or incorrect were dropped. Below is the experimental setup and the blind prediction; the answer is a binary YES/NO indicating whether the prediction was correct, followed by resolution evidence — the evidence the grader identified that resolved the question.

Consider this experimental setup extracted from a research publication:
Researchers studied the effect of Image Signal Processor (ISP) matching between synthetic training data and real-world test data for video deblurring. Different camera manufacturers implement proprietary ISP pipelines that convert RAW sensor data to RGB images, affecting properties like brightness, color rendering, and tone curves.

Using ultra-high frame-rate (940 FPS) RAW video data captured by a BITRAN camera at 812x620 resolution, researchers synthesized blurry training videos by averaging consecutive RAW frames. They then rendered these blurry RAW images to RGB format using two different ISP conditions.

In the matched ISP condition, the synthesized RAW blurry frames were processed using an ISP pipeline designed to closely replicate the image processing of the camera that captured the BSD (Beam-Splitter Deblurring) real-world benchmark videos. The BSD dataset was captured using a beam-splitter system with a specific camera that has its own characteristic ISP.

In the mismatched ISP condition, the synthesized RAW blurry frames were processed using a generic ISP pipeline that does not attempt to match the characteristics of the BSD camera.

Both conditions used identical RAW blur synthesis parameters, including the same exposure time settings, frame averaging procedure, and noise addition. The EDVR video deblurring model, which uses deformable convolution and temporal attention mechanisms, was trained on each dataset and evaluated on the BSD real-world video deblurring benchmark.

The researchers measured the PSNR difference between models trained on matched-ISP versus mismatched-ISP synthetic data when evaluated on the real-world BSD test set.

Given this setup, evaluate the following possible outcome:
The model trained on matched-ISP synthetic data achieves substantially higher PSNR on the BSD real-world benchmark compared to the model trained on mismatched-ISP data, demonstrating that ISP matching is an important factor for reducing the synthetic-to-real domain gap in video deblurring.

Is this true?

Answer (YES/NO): YES